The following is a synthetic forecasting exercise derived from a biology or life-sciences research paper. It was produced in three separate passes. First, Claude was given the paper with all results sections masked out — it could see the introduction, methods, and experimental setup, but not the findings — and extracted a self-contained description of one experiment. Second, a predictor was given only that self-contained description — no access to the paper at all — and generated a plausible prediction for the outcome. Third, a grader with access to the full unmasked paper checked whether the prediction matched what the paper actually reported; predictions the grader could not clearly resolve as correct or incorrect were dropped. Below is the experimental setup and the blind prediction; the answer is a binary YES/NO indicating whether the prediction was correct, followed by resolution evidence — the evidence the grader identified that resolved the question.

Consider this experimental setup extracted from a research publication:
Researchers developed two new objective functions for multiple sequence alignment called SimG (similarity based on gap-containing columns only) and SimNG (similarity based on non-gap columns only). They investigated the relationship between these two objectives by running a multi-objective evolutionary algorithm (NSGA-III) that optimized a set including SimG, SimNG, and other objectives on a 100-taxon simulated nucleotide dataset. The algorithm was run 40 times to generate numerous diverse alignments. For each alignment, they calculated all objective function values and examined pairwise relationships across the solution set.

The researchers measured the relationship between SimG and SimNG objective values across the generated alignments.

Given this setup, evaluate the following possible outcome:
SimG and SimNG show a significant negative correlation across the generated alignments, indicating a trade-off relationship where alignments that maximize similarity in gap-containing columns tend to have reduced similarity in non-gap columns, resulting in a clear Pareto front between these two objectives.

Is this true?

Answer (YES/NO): YES